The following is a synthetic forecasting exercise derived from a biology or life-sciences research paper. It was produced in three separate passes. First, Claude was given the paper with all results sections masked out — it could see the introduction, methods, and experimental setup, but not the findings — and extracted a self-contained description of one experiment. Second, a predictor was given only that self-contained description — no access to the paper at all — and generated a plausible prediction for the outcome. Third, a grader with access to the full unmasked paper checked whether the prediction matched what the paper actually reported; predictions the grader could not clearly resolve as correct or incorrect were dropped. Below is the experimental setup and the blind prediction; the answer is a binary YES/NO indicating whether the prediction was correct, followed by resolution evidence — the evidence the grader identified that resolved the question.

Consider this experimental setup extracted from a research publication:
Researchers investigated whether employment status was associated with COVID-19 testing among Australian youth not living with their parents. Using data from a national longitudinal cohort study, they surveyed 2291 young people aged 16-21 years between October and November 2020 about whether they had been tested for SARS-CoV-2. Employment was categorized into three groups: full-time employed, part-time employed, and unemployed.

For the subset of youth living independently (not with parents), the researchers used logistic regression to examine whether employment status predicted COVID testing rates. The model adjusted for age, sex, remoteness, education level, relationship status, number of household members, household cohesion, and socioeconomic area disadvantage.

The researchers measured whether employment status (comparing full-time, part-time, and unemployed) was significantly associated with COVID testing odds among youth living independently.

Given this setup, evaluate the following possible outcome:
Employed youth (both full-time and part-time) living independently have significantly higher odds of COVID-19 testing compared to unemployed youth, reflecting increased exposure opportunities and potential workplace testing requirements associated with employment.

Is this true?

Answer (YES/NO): NO